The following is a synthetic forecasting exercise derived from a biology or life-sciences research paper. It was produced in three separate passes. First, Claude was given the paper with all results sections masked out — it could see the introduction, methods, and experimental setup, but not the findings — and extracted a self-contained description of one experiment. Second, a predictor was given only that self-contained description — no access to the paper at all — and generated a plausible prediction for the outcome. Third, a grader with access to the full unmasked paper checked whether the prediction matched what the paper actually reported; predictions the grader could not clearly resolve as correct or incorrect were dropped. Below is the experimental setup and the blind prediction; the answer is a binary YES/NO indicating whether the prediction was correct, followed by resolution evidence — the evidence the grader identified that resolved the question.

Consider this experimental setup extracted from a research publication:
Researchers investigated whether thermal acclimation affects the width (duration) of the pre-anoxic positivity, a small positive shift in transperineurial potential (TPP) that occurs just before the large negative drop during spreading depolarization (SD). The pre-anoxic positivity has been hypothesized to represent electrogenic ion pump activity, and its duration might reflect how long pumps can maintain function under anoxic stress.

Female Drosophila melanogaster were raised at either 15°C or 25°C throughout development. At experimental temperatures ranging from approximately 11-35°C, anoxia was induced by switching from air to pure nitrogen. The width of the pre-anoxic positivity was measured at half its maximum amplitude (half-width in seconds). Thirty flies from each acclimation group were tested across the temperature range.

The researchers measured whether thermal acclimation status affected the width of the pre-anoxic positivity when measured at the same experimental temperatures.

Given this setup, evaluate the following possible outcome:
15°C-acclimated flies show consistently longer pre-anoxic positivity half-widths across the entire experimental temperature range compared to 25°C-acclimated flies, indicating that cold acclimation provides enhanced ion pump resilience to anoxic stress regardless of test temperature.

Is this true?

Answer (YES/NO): NO